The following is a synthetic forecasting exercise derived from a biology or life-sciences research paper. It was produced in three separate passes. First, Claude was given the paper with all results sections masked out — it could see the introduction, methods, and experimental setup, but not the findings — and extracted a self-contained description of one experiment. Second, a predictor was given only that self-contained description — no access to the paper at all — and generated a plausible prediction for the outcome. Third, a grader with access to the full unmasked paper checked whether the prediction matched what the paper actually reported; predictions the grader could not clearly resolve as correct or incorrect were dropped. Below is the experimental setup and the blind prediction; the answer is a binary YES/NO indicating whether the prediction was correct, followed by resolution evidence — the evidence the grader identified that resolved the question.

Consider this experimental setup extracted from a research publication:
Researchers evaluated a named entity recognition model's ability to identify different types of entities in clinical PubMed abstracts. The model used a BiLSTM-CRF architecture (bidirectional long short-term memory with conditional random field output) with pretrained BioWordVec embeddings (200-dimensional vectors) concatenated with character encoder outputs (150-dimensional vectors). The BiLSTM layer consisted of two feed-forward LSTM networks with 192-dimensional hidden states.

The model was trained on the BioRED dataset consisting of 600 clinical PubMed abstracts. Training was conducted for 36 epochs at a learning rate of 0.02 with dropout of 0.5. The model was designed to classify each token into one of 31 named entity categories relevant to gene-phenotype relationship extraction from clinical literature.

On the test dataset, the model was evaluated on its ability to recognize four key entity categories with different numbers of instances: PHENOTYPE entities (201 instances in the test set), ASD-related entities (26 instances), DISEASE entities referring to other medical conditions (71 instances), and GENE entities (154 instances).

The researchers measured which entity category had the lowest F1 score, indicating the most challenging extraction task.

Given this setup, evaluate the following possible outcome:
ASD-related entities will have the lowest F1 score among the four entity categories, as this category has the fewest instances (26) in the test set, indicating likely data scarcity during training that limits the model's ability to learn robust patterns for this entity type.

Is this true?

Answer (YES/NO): NO